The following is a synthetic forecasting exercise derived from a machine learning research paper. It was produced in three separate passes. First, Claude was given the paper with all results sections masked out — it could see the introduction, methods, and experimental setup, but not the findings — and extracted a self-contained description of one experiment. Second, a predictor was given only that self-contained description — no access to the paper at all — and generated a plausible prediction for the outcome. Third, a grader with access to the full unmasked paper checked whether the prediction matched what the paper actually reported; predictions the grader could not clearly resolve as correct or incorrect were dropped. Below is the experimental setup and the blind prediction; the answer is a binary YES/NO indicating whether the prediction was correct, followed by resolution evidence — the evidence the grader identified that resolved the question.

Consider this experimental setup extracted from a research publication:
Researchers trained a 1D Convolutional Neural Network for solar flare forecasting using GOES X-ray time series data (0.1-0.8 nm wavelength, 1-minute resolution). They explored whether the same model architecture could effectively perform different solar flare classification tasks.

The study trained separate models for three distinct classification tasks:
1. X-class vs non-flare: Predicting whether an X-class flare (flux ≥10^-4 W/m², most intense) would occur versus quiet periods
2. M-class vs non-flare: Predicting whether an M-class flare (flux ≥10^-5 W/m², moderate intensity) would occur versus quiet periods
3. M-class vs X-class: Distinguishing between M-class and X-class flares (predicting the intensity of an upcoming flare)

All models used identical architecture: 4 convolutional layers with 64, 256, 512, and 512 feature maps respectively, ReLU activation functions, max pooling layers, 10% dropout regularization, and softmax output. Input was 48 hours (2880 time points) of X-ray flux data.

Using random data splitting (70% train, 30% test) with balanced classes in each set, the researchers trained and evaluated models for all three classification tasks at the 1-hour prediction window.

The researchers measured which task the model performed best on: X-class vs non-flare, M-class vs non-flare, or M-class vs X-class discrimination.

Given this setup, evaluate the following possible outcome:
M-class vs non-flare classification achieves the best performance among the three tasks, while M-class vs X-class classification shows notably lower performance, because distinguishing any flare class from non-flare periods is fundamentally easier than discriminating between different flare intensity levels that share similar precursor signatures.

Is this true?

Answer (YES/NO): NO